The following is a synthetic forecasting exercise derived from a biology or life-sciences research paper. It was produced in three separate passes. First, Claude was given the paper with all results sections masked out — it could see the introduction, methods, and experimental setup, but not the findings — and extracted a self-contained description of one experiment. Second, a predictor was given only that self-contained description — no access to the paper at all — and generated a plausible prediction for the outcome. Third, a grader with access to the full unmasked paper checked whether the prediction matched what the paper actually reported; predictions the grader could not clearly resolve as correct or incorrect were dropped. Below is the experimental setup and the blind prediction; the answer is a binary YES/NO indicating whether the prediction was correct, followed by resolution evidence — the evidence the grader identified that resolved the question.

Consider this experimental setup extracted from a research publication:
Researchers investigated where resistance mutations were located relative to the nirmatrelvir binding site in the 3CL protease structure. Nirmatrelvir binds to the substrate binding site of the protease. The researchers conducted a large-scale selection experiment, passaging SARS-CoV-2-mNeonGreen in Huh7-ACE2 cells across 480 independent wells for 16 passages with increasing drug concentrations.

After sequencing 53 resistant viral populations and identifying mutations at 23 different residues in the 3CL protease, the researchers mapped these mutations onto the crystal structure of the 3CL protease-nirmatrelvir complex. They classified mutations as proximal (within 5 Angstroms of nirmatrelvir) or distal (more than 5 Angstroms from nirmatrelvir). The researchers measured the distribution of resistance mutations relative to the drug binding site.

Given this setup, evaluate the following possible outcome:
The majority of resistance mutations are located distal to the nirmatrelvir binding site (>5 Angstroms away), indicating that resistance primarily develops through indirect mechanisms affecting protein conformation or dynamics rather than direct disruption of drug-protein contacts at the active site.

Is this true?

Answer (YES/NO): YES